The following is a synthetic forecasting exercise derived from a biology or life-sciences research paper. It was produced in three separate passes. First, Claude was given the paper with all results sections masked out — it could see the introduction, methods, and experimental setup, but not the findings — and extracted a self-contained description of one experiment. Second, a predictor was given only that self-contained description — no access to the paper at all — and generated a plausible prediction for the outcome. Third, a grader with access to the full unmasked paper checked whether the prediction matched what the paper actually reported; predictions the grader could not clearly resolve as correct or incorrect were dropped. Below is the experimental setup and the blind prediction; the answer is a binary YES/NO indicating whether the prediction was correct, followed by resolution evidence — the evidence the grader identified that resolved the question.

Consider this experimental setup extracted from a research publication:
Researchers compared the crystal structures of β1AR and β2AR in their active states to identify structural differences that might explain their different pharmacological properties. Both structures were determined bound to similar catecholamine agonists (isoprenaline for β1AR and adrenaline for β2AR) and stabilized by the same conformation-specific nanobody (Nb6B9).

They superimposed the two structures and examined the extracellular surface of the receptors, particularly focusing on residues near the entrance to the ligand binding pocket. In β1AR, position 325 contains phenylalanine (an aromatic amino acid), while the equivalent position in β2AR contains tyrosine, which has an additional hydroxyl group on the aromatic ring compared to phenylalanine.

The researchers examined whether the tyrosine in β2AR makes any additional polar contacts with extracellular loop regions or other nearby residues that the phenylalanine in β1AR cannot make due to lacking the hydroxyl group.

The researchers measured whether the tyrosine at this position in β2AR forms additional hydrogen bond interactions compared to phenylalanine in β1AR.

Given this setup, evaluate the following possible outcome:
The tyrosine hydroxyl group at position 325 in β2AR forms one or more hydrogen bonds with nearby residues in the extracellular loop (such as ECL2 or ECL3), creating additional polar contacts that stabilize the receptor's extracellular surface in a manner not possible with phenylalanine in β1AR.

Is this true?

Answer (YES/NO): NO